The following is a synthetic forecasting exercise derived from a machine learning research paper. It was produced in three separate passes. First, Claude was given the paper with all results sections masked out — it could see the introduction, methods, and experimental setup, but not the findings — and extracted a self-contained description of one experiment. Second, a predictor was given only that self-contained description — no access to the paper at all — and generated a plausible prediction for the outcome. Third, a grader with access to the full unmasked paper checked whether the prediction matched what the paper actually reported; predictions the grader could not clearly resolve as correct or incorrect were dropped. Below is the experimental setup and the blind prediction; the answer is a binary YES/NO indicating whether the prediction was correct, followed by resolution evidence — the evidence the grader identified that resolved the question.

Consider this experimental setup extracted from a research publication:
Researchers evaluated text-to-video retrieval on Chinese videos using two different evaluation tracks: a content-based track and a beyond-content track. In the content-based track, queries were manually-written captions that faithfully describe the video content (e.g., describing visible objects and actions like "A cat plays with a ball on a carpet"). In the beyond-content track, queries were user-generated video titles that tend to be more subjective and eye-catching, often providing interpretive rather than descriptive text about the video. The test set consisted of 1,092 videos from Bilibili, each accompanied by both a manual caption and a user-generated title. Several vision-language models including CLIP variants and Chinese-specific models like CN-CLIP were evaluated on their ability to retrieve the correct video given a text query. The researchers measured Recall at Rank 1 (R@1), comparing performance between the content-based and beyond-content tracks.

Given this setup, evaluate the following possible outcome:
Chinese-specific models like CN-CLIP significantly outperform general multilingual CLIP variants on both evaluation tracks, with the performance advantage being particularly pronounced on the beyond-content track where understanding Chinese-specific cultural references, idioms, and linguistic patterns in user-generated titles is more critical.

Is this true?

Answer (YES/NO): NO